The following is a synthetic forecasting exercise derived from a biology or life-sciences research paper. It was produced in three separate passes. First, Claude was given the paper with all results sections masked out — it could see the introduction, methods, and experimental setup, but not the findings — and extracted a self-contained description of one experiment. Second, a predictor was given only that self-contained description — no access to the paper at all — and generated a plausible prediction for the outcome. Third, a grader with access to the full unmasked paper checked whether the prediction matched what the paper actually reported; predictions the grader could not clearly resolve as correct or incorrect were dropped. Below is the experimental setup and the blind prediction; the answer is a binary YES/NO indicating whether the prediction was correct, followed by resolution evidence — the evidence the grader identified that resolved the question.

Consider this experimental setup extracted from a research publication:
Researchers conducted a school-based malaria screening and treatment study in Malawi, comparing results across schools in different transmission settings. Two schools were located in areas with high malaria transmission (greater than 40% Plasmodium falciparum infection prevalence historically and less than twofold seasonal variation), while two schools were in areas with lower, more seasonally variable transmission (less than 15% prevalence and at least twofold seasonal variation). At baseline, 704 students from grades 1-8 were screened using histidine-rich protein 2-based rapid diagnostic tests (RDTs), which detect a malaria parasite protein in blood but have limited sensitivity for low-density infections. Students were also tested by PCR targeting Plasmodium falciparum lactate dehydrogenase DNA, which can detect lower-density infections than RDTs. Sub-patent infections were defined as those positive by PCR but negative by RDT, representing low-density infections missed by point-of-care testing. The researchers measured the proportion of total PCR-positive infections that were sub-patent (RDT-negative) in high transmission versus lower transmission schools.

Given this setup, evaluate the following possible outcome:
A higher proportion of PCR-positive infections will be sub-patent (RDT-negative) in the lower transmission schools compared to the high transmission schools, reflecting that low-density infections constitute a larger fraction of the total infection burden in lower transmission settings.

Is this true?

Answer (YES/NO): YES